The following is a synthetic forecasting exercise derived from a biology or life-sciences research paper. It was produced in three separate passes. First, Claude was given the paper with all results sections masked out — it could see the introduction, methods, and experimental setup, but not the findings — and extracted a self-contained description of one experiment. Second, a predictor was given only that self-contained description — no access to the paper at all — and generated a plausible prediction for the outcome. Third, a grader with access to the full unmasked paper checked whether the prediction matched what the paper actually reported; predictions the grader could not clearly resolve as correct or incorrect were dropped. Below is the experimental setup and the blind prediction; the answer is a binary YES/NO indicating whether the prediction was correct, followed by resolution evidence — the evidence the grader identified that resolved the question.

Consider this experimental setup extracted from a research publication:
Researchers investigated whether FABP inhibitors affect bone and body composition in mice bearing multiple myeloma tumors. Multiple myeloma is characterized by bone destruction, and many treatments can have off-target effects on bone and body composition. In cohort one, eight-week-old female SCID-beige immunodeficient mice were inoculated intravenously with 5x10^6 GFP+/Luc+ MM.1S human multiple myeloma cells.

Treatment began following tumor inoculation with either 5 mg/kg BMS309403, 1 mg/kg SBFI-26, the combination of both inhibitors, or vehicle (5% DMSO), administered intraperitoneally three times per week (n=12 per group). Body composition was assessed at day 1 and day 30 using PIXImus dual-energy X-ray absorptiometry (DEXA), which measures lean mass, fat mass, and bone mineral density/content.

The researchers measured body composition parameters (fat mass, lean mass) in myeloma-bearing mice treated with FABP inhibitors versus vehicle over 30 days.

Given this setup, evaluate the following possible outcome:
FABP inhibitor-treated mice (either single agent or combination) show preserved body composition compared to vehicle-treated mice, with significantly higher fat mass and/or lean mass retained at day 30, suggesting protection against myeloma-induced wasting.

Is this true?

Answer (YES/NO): NO